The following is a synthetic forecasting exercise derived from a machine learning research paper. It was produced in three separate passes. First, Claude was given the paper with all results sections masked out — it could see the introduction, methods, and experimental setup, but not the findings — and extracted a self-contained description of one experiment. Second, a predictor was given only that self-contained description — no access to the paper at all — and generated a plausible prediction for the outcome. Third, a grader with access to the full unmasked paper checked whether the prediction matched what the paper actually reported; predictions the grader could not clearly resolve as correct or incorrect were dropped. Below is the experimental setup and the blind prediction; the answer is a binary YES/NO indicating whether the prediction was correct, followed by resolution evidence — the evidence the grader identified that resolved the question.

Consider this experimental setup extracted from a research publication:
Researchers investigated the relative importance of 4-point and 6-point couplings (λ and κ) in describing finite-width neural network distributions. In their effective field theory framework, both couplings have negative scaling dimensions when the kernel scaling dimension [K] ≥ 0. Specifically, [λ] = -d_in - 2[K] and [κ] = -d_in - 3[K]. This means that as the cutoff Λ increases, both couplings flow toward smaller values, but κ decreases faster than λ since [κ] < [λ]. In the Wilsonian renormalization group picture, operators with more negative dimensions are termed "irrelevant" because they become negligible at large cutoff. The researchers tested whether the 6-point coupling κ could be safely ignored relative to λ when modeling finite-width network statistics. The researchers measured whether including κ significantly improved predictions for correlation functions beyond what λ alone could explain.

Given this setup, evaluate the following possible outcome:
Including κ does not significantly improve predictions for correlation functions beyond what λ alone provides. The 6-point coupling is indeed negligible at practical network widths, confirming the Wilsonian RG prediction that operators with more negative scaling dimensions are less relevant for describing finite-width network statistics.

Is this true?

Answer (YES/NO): YES